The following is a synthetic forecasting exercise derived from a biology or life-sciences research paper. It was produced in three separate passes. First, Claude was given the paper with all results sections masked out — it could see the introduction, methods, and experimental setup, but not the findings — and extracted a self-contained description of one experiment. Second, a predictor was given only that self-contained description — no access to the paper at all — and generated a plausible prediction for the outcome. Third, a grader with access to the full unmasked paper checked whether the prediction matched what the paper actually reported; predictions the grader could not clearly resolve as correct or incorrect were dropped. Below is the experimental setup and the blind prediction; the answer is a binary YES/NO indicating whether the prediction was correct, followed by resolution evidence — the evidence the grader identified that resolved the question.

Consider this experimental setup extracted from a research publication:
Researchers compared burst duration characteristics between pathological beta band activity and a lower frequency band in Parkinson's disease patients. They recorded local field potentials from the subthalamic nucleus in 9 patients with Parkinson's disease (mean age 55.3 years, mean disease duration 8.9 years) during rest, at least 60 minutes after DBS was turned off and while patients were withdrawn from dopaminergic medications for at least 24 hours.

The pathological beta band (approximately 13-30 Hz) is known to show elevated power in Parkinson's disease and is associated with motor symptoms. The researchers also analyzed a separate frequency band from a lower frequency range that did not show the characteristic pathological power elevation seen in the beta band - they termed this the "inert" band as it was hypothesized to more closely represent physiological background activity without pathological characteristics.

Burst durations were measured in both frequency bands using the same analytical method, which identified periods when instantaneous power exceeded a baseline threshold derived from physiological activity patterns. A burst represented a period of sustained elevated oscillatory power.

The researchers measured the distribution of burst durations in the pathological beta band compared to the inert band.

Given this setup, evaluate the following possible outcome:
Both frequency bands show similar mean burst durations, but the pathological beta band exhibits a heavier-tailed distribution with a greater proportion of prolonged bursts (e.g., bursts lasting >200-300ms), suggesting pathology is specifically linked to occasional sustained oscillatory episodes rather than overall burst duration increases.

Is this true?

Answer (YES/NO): NO